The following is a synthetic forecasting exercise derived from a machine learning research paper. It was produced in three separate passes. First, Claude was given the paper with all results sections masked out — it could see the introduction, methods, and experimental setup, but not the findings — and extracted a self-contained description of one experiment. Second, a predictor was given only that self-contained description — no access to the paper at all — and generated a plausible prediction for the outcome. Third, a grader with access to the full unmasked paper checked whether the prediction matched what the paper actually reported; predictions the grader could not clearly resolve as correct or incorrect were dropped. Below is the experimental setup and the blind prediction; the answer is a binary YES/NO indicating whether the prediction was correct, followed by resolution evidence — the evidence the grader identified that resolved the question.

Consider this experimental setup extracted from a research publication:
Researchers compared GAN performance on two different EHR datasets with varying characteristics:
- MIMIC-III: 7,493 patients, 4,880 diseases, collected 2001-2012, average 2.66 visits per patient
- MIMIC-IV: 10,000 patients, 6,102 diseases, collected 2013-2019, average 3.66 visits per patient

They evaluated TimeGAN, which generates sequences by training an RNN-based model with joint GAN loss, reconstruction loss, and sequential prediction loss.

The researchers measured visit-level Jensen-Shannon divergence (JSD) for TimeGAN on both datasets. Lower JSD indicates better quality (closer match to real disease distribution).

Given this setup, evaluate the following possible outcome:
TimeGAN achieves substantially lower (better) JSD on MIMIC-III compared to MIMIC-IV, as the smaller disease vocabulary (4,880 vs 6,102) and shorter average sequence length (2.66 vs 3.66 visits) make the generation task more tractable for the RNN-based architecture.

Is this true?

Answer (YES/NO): YES